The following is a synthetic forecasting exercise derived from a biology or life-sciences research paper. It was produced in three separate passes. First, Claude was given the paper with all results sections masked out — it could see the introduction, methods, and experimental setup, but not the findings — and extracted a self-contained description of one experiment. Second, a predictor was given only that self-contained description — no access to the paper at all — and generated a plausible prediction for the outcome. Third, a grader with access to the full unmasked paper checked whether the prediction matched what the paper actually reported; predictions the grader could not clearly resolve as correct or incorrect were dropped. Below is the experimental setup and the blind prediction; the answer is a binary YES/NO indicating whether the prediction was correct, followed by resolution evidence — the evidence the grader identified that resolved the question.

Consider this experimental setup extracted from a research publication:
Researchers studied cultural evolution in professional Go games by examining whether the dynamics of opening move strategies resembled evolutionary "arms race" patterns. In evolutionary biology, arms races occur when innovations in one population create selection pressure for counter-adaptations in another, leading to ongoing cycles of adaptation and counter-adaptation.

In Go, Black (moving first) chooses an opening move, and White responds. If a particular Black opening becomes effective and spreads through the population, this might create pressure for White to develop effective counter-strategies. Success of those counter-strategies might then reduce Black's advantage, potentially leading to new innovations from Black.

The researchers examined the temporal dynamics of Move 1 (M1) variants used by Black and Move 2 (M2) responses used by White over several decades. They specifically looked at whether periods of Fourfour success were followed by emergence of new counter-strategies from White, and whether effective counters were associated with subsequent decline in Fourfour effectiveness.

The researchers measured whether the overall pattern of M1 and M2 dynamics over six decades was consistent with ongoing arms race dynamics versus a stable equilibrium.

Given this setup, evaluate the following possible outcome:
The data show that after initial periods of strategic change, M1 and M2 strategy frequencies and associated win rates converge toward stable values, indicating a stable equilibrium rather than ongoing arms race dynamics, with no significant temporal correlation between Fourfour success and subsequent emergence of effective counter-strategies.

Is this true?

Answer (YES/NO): NO